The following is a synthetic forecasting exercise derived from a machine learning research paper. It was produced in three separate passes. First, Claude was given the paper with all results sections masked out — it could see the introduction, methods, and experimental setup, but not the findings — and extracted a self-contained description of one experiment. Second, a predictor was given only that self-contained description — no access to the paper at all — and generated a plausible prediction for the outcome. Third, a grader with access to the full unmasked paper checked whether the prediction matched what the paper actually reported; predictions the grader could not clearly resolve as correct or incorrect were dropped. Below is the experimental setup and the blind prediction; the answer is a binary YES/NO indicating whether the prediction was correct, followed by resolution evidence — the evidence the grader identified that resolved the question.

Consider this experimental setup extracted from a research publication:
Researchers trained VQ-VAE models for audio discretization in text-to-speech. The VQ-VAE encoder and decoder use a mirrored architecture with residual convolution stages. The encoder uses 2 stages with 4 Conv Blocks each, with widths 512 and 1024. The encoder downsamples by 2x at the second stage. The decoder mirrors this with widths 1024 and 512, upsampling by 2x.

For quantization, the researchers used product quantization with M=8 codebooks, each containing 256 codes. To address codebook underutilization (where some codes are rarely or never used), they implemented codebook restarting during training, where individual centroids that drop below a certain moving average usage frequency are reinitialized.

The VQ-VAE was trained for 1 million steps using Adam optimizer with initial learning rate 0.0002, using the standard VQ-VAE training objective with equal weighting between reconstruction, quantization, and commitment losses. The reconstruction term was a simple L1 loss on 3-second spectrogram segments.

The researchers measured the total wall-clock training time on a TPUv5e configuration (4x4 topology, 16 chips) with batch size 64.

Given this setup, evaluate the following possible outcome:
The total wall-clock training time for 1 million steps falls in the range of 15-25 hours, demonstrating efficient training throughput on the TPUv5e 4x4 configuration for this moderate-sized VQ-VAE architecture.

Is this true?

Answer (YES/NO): NO